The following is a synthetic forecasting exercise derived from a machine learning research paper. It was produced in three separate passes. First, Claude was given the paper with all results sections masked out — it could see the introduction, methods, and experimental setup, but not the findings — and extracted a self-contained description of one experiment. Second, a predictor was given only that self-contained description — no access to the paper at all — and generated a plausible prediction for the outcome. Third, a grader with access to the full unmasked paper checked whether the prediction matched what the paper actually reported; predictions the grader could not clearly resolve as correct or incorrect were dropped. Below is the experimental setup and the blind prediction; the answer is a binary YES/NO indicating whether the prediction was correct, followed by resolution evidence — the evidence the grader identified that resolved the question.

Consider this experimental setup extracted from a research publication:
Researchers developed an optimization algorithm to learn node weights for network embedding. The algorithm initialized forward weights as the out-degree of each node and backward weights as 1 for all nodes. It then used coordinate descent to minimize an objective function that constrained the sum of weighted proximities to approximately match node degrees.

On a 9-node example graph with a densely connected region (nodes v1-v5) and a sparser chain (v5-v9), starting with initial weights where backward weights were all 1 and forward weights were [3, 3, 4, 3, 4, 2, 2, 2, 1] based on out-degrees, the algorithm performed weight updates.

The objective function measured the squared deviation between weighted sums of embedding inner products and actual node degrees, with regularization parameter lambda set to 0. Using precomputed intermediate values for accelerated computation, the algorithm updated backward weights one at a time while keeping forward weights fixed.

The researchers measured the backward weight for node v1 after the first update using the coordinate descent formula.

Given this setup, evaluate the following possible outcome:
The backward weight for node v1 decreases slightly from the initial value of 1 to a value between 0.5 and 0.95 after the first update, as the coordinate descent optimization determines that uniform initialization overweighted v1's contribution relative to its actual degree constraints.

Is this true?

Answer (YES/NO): YES